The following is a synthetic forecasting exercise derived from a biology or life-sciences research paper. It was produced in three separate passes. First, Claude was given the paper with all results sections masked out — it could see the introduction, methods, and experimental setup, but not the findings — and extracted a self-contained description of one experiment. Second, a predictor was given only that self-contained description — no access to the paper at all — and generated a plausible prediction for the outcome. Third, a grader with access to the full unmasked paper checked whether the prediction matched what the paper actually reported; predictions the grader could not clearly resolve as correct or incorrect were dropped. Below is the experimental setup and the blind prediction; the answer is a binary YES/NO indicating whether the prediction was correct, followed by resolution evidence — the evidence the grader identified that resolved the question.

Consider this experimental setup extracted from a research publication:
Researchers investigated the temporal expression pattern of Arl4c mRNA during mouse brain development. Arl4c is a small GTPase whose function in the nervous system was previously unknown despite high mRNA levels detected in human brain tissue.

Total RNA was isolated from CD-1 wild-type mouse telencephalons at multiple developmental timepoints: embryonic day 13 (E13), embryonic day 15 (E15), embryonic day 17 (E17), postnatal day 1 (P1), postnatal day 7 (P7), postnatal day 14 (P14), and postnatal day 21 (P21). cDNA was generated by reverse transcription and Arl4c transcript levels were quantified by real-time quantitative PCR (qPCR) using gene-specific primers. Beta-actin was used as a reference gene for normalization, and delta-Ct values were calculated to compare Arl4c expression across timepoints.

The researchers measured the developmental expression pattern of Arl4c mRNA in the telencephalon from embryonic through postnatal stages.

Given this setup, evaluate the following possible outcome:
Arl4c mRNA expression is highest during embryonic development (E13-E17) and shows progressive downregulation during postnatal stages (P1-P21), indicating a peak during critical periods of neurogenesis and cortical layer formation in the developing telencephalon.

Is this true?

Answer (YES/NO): NO